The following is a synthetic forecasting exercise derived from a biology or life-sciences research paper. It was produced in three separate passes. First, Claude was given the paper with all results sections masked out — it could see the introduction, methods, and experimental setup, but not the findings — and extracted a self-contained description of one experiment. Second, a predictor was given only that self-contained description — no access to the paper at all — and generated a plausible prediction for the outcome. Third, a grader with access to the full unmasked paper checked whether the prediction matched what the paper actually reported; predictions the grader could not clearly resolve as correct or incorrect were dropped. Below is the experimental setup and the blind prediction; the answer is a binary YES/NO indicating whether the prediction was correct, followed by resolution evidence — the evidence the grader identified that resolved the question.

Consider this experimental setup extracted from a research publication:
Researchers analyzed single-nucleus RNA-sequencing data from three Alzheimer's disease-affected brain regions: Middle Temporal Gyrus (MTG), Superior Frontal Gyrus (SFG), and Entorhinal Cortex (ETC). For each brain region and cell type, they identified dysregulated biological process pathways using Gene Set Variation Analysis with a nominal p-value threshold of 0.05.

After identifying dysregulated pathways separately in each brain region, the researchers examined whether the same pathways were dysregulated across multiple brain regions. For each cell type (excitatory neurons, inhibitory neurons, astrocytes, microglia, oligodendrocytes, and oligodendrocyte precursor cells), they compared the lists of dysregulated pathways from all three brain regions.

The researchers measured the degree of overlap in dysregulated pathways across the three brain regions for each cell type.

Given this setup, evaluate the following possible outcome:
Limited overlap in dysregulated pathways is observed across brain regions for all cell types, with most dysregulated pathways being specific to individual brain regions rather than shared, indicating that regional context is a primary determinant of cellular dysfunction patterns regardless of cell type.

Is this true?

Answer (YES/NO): NO